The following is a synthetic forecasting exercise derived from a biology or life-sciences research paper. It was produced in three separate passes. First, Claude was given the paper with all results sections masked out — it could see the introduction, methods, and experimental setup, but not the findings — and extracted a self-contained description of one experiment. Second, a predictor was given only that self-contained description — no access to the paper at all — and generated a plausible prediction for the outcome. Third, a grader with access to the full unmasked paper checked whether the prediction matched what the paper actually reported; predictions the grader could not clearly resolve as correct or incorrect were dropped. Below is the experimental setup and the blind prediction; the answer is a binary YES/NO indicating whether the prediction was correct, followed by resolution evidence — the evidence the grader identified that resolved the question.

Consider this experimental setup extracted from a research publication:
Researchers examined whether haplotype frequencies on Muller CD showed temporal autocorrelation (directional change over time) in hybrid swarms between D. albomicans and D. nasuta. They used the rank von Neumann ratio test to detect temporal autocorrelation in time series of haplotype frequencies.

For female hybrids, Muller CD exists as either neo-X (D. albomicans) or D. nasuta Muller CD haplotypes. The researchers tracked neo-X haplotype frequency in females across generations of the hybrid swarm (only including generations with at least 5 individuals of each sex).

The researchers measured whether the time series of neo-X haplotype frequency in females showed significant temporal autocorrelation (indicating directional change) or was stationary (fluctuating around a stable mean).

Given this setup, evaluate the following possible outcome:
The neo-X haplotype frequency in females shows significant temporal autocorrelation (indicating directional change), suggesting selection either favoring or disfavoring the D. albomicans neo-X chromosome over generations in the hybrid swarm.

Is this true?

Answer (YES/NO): NO